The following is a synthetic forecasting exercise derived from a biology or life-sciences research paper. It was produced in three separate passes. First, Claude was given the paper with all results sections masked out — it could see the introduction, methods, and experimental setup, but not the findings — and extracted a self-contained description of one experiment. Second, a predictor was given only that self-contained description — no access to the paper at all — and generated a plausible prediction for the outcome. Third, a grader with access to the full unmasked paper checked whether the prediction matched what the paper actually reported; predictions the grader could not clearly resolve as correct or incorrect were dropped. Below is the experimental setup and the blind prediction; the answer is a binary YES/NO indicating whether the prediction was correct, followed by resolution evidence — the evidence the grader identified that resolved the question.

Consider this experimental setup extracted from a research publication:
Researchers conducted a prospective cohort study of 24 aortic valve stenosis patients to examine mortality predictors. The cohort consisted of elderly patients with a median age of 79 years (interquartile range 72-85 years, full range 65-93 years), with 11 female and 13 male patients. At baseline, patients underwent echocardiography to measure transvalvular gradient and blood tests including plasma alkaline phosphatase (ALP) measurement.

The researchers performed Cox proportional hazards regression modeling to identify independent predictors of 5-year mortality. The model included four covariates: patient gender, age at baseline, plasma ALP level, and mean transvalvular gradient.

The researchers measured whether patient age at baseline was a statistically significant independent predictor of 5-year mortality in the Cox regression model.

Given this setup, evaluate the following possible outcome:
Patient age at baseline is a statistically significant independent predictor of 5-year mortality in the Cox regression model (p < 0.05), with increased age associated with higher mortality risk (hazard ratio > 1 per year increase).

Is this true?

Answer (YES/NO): NO